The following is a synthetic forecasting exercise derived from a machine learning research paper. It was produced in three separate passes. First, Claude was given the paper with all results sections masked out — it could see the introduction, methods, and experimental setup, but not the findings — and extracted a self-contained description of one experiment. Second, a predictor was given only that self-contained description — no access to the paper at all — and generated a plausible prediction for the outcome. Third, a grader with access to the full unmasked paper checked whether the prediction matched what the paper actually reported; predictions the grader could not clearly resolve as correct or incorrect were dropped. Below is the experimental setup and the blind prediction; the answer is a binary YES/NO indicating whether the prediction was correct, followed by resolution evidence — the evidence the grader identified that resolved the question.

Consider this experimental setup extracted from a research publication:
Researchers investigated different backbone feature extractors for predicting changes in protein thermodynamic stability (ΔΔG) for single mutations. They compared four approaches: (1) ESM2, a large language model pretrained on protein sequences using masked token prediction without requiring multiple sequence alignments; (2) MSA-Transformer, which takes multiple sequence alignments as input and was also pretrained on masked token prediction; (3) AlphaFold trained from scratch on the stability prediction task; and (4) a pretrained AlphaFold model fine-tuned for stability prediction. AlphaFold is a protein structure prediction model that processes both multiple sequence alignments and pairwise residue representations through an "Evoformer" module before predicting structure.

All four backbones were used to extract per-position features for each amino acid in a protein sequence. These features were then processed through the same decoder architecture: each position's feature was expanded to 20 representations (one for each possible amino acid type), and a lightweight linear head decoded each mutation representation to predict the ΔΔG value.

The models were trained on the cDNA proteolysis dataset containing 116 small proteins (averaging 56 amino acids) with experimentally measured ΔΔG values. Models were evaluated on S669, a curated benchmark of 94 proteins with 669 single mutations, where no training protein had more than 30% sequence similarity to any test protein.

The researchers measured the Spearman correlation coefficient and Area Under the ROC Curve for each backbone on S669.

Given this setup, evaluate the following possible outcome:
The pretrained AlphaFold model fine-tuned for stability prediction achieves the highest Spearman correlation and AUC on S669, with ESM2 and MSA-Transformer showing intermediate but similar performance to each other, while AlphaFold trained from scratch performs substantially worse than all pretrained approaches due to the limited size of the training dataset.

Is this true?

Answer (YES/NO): NO